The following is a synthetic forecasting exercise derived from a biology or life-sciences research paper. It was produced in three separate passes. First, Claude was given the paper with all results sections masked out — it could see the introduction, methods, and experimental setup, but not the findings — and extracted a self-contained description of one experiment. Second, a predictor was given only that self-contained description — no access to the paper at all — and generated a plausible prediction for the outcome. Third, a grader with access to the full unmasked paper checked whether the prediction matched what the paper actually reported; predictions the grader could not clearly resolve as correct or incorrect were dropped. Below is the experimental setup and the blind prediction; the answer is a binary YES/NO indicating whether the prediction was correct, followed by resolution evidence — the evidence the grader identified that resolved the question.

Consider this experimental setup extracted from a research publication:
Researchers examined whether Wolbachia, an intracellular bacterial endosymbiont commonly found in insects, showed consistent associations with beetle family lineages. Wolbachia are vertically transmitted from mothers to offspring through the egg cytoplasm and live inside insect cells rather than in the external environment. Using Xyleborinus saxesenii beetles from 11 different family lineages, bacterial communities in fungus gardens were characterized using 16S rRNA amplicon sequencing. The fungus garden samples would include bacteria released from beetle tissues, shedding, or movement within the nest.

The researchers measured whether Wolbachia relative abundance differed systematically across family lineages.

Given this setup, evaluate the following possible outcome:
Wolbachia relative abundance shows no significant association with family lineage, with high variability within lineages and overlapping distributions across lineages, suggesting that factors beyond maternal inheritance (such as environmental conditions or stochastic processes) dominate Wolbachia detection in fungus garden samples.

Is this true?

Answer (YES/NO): NO